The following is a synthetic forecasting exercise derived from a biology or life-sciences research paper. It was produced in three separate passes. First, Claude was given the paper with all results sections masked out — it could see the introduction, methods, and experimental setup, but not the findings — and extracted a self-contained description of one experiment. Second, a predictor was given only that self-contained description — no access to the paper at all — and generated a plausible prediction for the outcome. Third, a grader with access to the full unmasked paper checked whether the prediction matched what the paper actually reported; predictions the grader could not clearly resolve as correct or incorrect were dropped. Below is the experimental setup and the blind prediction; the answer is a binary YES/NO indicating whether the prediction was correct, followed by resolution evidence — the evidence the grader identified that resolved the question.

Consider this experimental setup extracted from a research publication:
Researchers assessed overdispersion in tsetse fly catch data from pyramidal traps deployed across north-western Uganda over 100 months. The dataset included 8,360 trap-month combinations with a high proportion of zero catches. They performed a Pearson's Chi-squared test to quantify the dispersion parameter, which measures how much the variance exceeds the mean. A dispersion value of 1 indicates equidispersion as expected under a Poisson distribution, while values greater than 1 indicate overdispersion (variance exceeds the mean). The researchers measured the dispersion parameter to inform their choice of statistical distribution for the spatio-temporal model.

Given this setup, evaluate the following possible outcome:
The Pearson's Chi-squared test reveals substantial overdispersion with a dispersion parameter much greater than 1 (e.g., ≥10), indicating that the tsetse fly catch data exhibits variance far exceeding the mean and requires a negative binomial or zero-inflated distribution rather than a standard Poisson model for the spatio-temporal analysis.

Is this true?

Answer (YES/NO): NO